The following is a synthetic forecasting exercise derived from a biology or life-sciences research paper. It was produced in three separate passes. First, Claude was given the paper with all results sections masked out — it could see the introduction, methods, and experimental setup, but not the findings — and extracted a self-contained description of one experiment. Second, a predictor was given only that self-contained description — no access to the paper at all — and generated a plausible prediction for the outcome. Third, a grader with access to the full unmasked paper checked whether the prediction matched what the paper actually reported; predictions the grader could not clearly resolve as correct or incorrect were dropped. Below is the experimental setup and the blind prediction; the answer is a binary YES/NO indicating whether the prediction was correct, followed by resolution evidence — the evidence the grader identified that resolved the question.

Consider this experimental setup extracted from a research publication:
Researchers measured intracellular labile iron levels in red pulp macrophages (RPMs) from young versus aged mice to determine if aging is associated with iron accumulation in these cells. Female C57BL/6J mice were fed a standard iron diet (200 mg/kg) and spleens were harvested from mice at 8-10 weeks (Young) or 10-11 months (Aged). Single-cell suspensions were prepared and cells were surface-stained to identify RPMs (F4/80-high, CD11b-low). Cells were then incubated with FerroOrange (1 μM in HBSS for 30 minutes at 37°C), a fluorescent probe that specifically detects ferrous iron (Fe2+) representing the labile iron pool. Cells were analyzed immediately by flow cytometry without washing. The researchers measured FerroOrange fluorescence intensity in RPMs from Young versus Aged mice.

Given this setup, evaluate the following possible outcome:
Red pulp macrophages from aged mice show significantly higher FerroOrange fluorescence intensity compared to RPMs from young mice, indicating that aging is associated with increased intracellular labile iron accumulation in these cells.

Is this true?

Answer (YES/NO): YES